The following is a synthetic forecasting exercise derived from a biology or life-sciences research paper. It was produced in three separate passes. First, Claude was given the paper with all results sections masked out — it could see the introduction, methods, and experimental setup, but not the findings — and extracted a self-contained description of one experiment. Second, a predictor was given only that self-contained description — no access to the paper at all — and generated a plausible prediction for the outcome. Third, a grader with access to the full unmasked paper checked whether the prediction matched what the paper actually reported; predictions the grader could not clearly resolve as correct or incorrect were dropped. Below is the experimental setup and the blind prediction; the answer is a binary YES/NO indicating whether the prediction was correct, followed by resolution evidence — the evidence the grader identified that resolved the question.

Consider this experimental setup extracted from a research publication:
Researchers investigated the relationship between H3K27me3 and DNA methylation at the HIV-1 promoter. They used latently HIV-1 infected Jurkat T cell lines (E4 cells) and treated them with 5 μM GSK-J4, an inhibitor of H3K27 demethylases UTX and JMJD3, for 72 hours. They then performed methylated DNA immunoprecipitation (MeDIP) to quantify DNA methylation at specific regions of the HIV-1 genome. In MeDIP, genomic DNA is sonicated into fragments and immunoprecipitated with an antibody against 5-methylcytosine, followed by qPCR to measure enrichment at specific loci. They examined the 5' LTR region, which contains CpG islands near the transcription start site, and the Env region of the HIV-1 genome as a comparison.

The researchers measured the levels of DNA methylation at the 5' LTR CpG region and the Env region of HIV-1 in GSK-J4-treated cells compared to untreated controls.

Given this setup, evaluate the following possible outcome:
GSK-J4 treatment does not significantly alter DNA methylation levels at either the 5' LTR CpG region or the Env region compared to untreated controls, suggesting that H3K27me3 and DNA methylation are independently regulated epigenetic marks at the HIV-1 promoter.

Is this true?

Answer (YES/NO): NO